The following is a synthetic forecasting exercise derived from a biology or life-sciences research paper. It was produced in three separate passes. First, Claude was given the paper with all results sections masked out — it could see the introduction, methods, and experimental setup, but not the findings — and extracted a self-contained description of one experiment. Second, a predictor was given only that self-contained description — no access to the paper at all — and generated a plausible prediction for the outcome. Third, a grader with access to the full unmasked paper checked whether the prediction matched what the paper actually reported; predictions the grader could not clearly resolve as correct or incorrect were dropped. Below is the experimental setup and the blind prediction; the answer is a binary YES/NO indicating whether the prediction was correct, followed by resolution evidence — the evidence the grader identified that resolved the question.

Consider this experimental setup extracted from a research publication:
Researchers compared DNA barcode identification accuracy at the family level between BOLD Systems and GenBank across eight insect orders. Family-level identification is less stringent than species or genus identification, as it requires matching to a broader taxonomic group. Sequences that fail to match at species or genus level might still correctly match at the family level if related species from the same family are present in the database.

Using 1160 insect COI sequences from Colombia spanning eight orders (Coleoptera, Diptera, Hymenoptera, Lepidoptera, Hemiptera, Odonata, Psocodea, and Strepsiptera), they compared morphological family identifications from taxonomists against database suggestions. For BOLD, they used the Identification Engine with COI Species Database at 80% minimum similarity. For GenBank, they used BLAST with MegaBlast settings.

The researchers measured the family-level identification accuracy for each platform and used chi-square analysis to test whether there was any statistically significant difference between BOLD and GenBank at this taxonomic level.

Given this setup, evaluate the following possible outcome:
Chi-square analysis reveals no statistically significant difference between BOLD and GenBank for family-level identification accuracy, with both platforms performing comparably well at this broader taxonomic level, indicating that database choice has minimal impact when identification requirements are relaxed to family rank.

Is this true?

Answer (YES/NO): NO